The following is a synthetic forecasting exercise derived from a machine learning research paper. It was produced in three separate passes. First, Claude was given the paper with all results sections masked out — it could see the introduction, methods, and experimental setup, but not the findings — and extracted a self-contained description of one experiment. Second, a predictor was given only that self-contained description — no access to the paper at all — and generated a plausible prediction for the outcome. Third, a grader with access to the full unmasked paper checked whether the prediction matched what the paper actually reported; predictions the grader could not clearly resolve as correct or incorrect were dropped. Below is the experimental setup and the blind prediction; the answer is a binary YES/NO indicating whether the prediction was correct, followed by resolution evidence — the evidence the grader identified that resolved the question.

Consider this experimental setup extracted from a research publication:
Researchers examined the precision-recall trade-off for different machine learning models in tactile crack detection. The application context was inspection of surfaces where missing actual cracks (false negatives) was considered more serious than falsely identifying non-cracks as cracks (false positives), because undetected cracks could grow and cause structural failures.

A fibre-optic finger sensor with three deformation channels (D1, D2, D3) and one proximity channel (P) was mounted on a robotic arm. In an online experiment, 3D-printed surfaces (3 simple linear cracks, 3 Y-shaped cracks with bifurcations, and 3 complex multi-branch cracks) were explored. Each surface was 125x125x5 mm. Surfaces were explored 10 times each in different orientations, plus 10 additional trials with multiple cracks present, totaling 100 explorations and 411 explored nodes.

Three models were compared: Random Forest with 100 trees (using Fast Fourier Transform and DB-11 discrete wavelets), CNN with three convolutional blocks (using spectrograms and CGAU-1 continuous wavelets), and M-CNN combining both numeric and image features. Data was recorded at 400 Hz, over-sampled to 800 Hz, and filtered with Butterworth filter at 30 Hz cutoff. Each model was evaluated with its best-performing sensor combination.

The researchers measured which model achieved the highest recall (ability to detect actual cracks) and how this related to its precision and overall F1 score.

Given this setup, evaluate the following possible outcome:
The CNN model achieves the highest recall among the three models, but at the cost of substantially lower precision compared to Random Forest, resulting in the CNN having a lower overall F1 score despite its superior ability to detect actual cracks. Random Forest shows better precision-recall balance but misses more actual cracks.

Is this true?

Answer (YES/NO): NO